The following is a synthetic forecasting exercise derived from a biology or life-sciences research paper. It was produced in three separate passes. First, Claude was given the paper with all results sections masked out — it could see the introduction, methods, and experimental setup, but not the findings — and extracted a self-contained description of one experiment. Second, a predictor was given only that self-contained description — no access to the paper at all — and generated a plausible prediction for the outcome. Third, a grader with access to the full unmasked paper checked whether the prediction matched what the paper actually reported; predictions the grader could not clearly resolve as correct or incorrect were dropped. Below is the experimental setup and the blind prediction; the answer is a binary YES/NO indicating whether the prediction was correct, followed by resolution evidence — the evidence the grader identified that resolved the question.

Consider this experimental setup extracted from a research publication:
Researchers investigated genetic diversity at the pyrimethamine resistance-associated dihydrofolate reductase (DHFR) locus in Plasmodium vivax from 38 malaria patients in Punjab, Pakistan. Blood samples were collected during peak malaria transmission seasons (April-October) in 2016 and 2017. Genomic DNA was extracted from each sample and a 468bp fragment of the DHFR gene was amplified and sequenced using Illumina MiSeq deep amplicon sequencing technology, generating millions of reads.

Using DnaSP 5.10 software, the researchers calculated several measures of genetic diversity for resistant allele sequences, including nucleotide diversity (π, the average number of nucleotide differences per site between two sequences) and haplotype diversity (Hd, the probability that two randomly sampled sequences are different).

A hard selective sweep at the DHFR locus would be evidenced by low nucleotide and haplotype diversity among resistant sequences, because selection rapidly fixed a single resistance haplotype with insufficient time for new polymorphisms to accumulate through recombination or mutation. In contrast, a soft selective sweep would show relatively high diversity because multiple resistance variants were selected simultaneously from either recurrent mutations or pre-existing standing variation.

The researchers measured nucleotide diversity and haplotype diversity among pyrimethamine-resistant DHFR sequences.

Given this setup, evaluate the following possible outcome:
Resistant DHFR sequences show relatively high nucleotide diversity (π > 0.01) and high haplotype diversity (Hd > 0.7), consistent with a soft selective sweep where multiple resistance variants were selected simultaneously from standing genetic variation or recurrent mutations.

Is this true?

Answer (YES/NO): NO